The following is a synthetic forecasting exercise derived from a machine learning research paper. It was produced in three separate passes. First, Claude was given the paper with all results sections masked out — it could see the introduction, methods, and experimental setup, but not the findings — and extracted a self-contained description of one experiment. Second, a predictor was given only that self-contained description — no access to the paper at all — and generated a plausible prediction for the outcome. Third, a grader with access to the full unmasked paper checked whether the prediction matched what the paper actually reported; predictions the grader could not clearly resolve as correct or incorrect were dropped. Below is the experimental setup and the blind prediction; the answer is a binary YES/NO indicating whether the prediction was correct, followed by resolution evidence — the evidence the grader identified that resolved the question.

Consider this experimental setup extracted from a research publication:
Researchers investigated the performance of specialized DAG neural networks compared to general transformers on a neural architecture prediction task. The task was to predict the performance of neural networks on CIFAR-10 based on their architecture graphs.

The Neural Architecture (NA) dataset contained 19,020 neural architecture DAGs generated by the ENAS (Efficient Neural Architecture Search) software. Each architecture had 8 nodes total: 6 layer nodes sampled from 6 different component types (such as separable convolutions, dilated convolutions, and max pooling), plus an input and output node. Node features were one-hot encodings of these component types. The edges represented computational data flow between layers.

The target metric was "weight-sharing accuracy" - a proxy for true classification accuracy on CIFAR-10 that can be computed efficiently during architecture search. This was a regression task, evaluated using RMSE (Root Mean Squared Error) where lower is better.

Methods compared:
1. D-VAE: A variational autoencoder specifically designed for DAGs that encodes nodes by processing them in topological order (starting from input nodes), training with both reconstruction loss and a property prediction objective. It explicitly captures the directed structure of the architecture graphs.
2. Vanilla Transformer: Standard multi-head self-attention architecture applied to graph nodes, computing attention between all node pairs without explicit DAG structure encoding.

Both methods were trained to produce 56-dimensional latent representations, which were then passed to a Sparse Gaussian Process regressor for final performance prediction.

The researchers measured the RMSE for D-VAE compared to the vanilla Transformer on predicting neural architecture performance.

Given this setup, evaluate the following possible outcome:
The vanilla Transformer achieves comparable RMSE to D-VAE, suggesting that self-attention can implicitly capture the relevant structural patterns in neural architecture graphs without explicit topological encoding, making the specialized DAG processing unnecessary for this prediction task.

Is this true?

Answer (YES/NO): NO